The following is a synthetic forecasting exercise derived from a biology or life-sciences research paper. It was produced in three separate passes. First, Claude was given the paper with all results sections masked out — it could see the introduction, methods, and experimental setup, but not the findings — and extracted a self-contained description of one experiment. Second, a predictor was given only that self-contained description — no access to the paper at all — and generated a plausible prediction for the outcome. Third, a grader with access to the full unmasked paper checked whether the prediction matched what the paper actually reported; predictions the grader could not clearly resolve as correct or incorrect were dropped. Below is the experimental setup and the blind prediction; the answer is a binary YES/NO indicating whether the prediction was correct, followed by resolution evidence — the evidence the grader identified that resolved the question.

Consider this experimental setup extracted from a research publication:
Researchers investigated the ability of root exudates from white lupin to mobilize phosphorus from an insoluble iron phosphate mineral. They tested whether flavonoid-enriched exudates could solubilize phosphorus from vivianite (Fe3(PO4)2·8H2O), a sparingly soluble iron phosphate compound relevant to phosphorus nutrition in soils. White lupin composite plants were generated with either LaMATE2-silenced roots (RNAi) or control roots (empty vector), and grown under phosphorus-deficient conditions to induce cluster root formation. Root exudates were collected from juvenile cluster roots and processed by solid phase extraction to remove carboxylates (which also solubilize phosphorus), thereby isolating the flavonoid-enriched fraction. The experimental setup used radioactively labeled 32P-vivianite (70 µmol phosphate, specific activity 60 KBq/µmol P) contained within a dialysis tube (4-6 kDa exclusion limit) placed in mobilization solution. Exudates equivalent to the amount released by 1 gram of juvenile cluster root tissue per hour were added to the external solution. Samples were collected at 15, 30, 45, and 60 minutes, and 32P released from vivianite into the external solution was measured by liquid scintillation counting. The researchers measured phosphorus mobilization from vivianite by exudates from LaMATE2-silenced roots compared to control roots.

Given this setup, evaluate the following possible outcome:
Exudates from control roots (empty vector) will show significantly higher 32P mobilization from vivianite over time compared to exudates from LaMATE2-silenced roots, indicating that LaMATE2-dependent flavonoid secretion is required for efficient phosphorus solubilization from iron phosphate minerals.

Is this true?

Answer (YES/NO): YES